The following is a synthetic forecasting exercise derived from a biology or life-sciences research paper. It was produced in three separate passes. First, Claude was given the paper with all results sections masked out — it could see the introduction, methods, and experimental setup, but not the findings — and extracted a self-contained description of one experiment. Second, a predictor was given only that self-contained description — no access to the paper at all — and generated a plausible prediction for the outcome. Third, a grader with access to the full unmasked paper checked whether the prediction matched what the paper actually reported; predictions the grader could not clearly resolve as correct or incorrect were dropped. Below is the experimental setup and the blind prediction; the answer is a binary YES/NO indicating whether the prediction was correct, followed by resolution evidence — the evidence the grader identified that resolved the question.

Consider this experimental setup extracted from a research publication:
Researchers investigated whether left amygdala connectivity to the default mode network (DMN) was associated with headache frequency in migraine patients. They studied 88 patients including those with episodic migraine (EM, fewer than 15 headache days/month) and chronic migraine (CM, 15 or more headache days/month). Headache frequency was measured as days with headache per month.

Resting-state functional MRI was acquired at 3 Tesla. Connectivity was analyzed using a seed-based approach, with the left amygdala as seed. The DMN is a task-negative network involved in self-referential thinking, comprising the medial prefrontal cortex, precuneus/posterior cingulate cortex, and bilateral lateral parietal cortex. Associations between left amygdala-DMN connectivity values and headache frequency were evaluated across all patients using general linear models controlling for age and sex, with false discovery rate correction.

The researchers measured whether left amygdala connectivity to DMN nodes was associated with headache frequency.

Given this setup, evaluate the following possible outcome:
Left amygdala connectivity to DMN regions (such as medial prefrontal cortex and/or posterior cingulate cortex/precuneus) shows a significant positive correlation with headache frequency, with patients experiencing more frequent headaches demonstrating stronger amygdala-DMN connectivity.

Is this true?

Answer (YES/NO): YES